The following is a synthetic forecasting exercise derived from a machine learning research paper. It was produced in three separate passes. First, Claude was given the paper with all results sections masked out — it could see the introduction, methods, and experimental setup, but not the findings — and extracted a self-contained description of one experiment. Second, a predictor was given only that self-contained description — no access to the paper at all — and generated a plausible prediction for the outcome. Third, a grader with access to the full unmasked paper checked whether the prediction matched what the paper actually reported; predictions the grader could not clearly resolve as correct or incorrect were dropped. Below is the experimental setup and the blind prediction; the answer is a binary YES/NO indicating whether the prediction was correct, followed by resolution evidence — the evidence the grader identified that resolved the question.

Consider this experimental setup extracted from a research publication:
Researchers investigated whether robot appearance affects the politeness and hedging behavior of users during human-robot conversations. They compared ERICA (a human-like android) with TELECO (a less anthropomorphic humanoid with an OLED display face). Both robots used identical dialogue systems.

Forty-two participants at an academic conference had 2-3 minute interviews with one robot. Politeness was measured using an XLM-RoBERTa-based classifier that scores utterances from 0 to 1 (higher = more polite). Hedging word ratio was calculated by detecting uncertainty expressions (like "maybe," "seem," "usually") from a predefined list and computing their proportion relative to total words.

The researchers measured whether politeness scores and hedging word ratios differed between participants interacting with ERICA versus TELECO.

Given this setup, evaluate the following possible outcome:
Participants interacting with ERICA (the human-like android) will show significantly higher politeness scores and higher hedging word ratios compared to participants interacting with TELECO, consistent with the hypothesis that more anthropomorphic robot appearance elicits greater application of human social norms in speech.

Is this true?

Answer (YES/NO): NO